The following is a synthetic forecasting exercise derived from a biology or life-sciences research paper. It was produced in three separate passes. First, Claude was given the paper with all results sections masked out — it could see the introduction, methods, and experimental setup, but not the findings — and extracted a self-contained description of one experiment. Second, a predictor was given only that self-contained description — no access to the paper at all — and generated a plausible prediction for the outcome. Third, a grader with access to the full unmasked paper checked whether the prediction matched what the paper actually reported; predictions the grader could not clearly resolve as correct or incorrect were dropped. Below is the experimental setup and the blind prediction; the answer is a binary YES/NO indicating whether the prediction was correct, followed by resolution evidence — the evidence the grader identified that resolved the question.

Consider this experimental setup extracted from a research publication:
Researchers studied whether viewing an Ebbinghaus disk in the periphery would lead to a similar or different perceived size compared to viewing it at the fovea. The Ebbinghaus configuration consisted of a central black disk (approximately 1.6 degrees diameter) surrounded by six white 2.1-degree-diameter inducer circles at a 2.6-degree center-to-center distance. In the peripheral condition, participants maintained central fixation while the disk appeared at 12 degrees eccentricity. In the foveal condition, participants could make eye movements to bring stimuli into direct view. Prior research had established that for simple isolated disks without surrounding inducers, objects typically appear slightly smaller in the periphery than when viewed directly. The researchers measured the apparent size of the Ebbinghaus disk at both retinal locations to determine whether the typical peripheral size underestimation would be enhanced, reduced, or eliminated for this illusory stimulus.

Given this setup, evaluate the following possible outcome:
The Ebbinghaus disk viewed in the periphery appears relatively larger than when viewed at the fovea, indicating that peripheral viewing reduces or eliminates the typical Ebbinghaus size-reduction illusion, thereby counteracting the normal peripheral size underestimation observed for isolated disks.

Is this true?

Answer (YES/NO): YES